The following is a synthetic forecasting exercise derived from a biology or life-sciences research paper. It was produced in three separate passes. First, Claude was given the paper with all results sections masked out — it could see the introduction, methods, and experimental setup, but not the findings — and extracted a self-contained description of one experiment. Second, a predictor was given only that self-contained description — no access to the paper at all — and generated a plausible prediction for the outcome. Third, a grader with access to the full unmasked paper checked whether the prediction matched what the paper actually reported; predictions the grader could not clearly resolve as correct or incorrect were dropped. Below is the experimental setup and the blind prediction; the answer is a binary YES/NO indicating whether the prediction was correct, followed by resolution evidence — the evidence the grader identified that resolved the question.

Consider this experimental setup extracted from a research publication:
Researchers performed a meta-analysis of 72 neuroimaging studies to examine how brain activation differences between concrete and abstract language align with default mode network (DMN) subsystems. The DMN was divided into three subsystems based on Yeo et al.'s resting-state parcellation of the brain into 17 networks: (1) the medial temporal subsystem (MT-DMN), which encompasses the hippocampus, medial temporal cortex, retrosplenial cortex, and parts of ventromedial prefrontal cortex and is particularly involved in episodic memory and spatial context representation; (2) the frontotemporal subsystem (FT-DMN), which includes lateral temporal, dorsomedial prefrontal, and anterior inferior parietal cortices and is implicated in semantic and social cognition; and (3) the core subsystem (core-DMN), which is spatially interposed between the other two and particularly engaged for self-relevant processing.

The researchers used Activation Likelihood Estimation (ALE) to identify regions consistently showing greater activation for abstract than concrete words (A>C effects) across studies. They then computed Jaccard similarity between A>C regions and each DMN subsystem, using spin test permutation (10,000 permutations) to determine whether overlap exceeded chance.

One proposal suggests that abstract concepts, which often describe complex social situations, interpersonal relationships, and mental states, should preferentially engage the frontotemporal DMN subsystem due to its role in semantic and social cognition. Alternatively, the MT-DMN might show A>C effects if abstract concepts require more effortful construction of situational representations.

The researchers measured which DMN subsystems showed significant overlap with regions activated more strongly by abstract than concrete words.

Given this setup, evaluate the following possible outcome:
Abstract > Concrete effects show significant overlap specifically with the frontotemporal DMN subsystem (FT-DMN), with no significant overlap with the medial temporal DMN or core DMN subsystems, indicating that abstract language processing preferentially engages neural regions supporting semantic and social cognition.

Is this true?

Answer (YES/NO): YES